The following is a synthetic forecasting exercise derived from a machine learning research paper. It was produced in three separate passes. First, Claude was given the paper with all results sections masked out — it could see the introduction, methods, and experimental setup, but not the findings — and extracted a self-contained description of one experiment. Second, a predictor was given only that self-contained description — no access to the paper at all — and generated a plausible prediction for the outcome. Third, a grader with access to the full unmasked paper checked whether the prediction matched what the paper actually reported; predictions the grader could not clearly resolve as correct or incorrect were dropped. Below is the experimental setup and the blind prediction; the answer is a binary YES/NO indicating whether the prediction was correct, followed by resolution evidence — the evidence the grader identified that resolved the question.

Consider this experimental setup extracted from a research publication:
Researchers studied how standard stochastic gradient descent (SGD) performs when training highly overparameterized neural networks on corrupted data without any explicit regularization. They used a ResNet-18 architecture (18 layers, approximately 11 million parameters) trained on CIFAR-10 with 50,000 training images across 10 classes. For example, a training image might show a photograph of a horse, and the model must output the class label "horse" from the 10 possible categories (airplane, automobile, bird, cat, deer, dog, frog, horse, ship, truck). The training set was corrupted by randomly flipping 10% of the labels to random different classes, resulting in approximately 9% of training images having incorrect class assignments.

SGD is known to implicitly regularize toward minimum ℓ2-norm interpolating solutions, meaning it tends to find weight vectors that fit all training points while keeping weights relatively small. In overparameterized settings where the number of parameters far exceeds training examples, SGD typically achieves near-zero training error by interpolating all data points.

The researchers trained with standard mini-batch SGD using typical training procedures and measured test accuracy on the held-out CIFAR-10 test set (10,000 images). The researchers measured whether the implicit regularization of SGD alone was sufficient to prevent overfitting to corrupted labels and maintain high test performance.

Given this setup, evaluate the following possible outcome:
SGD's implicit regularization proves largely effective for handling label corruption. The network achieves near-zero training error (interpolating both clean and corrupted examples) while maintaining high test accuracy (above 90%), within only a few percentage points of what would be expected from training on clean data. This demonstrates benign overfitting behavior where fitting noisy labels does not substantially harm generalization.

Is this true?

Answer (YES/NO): NO